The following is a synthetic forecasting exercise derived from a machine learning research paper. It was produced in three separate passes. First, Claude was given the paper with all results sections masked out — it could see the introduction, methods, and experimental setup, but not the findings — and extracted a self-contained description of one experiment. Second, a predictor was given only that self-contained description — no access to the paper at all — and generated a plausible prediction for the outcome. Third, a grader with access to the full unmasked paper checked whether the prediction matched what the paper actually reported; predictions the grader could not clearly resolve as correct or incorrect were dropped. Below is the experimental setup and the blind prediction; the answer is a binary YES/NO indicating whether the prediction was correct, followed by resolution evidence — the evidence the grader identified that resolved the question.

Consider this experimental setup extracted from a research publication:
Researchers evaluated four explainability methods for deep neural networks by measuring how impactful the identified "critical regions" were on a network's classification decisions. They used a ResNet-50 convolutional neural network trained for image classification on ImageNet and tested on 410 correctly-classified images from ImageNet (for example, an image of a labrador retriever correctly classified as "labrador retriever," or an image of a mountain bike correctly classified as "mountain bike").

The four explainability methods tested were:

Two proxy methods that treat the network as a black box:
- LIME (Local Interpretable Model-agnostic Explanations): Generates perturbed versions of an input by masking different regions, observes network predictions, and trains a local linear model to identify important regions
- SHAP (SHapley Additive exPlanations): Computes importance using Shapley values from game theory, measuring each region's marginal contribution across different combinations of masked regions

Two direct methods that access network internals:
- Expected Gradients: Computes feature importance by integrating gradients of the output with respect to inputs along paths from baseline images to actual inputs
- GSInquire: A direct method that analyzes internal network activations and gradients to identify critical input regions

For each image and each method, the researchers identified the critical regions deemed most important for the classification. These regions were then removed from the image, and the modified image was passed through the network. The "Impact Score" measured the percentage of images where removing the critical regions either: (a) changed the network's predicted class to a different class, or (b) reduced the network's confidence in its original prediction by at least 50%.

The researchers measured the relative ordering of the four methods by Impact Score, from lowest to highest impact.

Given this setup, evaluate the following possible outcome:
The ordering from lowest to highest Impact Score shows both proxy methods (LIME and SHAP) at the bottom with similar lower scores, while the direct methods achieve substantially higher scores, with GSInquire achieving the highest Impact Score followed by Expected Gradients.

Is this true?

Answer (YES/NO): NO